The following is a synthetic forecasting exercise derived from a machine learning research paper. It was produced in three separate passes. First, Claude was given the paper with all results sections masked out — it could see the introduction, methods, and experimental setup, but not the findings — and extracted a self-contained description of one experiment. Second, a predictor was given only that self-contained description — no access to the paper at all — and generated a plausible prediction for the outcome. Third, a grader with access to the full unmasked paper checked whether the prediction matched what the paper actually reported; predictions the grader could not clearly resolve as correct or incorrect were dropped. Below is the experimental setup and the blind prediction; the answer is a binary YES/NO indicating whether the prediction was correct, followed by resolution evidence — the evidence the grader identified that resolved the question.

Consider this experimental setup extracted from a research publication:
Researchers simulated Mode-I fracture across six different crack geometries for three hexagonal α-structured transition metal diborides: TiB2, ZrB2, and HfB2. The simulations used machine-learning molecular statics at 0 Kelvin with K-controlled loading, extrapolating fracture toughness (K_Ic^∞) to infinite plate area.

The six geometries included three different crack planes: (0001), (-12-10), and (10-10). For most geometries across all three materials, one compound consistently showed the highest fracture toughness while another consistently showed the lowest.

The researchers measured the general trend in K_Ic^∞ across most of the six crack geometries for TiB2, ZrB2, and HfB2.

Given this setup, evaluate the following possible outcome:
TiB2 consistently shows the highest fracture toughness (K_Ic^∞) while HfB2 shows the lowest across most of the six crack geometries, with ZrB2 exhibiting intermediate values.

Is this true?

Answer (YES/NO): NO